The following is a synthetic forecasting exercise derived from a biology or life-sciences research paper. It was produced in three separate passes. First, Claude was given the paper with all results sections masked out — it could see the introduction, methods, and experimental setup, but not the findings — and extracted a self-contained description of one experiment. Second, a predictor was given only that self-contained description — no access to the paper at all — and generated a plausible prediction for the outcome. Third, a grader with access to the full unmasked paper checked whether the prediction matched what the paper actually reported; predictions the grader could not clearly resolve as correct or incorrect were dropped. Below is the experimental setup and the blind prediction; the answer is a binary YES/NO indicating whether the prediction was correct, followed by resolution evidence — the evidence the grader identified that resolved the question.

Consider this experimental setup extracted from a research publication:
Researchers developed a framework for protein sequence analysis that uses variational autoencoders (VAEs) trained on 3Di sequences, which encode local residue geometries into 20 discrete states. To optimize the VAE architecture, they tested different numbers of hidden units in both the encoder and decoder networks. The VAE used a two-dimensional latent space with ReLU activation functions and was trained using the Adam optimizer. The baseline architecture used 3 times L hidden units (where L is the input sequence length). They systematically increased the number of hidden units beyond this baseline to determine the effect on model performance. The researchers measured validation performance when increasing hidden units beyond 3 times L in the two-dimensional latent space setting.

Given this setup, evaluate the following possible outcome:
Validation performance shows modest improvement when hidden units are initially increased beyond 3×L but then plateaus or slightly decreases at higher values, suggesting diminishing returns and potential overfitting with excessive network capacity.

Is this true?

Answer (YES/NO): NO